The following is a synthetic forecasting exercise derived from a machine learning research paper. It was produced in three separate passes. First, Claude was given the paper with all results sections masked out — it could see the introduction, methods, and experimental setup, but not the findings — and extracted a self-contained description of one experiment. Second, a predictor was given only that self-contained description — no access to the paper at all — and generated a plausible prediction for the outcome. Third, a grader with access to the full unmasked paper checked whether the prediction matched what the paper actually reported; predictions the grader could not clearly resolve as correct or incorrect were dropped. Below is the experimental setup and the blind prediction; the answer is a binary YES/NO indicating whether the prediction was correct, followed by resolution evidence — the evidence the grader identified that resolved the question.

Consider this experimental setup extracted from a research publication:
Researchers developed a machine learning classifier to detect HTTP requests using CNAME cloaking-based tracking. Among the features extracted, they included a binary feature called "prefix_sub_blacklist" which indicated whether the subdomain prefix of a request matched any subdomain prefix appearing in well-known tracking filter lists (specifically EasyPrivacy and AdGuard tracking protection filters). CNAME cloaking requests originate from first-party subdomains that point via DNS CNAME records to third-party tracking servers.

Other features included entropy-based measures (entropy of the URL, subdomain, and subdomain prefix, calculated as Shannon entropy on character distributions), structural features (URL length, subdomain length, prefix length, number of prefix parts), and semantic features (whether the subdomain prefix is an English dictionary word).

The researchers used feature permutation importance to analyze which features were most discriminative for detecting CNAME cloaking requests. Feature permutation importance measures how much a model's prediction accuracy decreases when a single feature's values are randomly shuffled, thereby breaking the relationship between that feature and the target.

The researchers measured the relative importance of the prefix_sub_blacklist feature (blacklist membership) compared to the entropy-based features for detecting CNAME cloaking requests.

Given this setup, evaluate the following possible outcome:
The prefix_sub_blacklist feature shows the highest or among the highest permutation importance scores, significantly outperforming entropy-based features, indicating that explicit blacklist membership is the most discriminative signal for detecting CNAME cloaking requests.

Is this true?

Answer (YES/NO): NO